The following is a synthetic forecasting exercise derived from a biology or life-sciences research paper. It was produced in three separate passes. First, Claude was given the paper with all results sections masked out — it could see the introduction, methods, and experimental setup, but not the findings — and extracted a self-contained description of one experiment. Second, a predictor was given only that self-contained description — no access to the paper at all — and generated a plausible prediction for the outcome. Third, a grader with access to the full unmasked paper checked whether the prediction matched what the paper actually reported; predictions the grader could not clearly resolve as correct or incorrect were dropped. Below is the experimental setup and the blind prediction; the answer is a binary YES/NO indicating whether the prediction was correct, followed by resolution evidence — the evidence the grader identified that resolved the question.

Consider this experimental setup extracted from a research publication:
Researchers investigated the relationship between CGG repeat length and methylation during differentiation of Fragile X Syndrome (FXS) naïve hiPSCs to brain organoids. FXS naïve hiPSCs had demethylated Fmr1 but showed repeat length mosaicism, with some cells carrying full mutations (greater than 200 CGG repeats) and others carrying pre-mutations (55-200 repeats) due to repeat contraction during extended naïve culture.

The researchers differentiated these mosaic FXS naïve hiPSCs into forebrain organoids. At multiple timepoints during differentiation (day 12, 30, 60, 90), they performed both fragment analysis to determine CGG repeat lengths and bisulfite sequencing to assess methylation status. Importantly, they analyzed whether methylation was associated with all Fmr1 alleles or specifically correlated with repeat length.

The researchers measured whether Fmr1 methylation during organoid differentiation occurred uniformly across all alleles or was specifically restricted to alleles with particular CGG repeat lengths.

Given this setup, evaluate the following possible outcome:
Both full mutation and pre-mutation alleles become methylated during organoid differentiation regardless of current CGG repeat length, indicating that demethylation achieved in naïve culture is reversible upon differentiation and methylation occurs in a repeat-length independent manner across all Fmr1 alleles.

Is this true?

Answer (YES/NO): NO